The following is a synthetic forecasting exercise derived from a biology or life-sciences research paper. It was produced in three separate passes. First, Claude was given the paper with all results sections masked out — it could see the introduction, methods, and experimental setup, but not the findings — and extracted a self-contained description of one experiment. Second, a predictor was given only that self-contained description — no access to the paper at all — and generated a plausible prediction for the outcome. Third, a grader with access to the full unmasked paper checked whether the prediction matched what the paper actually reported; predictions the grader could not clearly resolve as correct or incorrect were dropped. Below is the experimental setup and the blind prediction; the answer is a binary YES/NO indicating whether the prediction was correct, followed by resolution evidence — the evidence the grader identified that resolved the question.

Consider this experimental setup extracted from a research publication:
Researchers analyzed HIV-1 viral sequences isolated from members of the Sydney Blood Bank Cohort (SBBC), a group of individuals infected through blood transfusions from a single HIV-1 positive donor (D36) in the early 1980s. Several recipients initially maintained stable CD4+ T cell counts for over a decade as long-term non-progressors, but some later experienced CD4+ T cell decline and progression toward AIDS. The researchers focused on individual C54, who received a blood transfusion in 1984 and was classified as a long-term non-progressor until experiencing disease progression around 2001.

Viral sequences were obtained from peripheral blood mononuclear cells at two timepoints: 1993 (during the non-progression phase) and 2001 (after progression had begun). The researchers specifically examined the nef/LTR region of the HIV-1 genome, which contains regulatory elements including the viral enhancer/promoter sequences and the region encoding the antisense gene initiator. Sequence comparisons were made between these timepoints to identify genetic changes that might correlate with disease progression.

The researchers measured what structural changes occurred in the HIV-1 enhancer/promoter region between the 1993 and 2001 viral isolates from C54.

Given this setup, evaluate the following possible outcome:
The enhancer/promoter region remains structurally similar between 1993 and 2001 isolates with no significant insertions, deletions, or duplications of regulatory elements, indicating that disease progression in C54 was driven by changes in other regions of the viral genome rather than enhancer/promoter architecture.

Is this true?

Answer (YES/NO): NO